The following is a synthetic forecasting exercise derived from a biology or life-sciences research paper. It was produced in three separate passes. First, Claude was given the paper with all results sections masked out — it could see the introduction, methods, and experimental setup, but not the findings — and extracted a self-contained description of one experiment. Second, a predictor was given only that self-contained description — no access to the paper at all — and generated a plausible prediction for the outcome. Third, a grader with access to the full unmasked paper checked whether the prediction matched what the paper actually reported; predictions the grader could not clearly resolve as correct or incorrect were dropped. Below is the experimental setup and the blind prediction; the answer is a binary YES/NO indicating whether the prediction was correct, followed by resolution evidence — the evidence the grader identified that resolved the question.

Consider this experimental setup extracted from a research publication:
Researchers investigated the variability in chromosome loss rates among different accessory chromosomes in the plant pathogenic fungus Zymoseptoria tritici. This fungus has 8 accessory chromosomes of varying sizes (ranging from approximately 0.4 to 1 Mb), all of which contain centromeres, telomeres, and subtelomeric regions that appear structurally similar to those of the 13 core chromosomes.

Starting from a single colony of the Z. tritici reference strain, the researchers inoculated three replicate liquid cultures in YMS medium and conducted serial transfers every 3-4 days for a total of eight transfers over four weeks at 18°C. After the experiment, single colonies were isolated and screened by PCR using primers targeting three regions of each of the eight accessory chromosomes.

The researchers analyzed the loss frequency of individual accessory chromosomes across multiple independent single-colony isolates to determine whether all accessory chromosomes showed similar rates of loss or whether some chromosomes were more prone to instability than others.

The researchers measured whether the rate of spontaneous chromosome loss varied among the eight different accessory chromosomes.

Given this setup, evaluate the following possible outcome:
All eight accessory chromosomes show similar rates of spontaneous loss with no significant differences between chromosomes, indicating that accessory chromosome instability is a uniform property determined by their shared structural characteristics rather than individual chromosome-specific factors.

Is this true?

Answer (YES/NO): NO